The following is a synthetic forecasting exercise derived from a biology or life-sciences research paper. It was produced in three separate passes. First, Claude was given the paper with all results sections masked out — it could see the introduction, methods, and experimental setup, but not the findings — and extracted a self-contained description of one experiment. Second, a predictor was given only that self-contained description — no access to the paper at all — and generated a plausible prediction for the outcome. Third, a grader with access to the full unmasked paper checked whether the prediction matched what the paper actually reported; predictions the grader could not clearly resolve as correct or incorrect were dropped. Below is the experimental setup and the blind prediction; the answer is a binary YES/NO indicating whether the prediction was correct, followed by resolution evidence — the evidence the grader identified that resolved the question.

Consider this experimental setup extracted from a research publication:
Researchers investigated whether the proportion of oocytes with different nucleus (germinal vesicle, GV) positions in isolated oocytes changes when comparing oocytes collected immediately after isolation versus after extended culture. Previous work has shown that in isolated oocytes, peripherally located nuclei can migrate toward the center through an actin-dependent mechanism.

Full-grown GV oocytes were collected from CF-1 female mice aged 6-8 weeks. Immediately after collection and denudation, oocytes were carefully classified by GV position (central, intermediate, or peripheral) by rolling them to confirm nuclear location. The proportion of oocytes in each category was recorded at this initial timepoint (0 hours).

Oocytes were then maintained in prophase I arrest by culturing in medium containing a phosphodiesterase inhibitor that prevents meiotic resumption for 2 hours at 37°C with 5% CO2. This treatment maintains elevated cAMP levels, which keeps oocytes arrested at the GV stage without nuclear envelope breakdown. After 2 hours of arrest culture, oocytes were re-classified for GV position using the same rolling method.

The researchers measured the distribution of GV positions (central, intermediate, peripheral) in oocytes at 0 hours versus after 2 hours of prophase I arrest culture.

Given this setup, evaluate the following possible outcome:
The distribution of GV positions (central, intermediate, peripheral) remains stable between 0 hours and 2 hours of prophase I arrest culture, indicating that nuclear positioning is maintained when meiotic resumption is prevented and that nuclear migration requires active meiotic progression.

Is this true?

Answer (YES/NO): NO